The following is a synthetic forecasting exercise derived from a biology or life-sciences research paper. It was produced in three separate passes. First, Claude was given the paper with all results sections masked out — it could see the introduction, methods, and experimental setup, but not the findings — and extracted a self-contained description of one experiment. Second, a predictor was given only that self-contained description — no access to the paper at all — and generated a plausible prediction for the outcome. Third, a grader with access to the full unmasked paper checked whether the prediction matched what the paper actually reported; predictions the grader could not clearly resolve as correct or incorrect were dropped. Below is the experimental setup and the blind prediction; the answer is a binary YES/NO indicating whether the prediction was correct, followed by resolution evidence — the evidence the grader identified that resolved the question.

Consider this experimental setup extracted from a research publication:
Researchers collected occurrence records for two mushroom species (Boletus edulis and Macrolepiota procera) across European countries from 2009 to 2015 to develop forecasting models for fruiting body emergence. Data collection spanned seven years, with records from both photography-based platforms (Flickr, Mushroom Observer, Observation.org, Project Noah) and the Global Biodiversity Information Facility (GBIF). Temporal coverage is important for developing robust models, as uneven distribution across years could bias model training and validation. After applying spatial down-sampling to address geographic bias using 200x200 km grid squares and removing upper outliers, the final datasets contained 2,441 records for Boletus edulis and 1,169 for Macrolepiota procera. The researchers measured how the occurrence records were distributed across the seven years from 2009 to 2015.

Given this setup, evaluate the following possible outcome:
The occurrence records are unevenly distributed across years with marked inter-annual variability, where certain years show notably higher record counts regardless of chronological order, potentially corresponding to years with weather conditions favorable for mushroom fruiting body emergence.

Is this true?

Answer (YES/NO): NO